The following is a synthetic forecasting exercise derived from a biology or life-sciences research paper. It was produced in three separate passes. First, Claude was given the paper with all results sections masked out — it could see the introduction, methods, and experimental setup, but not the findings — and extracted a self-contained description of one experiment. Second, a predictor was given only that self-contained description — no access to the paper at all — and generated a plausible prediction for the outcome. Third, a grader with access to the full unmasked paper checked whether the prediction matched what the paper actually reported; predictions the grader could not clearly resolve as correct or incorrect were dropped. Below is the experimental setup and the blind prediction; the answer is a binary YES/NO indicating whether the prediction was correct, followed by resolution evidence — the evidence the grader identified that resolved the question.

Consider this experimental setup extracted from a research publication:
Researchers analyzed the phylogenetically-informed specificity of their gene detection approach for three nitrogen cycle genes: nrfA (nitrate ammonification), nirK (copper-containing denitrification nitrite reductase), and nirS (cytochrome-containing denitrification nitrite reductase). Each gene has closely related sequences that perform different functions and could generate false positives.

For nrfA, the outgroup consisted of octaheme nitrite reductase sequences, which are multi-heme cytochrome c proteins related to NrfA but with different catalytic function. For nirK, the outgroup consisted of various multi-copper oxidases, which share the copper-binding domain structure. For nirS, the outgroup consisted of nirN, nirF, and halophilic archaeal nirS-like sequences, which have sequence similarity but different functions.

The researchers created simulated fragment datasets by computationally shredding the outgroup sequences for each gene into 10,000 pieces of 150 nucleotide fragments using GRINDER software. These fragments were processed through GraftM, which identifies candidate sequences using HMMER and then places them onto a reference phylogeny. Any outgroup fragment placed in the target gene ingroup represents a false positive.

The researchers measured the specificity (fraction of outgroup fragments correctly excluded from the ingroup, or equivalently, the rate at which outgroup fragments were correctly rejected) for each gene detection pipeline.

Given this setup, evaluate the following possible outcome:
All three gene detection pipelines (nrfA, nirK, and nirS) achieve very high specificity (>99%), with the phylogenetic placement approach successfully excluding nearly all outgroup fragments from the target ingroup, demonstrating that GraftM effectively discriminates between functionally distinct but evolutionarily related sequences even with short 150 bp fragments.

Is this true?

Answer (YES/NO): YES